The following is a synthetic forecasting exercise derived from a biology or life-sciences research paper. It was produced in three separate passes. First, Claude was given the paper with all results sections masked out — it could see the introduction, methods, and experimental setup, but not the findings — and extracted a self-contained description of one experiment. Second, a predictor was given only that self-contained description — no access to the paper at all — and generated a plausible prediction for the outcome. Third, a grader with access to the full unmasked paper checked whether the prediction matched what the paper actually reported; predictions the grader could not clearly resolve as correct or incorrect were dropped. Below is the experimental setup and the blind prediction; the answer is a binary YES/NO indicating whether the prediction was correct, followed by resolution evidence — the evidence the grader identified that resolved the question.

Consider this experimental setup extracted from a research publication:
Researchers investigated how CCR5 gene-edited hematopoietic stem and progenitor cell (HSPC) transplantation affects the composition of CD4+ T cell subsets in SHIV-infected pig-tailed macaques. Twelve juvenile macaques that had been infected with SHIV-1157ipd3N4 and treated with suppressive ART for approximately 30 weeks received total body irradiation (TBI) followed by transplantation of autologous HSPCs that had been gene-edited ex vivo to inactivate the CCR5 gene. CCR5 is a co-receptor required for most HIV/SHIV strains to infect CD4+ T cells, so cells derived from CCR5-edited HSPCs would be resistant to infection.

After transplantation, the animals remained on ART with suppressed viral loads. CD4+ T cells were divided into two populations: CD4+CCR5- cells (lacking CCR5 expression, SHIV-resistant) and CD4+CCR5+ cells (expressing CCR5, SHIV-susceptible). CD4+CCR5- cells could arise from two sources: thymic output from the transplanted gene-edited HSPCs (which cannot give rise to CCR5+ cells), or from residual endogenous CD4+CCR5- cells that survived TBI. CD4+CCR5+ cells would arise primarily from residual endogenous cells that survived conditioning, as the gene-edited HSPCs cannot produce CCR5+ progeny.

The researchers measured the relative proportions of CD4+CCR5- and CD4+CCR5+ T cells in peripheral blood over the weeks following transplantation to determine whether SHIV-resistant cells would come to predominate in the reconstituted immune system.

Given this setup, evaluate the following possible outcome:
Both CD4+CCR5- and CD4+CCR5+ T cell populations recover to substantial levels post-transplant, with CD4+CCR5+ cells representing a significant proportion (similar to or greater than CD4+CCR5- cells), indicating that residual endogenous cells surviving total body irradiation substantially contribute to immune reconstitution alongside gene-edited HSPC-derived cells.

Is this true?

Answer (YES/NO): NO